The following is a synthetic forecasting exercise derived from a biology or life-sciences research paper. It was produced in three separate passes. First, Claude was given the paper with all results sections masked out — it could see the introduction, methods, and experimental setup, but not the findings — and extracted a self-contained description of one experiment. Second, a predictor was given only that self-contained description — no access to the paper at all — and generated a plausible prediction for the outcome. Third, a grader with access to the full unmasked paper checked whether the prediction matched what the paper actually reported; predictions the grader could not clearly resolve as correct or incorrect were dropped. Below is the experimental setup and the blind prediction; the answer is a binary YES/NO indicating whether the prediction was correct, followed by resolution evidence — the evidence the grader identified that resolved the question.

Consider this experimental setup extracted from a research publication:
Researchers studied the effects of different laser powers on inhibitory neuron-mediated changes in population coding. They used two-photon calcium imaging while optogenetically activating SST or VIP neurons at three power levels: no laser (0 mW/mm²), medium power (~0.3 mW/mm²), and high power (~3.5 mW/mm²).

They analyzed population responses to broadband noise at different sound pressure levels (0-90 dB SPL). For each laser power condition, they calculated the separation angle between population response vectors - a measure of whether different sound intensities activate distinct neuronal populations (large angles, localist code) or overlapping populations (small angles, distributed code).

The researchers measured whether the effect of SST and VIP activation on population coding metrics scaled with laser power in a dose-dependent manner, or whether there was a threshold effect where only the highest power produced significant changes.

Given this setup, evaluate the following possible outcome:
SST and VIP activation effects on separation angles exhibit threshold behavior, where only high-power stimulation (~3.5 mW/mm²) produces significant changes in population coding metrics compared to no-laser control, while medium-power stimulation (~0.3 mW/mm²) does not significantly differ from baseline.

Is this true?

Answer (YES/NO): NO